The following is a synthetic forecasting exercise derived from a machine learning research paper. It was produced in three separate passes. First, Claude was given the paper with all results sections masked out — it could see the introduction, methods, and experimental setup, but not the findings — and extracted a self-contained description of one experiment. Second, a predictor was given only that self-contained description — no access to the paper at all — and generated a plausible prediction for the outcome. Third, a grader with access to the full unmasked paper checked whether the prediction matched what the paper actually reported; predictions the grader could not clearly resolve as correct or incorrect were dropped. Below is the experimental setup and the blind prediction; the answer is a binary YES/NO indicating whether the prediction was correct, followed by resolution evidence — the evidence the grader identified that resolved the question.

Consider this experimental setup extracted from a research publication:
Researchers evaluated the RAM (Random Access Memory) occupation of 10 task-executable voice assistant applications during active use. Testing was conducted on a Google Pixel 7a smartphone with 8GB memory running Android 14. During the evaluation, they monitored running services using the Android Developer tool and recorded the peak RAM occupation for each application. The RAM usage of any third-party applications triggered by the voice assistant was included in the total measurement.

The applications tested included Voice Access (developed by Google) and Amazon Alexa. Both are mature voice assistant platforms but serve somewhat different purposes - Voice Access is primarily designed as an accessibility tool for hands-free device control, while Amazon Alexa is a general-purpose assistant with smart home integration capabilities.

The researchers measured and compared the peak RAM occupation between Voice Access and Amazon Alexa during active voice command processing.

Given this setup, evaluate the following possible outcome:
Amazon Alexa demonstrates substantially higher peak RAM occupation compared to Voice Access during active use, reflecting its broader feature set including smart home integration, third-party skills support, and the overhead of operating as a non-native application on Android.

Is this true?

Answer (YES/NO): YES